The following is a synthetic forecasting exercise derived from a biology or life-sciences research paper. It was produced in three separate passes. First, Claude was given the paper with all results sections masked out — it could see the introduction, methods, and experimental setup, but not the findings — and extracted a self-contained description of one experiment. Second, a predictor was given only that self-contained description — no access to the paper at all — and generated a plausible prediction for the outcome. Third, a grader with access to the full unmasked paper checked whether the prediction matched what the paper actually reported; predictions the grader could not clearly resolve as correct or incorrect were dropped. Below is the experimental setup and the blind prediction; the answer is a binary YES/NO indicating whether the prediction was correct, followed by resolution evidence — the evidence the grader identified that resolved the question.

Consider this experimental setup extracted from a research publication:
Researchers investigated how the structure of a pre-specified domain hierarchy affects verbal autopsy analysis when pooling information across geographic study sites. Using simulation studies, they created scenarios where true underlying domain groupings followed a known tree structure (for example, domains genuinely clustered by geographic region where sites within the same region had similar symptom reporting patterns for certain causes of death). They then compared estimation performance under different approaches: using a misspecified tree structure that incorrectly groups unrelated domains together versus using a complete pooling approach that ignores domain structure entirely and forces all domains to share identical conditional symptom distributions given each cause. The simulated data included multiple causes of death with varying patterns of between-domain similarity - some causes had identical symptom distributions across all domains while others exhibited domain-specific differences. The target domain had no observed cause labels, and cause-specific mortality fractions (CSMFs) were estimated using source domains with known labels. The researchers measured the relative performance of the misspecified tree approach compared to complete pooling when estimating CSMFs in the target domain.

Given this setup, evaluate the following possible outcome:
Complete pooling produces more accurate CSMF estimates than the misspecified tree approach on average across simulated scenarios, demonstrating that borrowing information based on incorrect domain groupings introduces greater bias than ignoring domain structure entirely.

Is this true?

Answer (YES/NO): NO